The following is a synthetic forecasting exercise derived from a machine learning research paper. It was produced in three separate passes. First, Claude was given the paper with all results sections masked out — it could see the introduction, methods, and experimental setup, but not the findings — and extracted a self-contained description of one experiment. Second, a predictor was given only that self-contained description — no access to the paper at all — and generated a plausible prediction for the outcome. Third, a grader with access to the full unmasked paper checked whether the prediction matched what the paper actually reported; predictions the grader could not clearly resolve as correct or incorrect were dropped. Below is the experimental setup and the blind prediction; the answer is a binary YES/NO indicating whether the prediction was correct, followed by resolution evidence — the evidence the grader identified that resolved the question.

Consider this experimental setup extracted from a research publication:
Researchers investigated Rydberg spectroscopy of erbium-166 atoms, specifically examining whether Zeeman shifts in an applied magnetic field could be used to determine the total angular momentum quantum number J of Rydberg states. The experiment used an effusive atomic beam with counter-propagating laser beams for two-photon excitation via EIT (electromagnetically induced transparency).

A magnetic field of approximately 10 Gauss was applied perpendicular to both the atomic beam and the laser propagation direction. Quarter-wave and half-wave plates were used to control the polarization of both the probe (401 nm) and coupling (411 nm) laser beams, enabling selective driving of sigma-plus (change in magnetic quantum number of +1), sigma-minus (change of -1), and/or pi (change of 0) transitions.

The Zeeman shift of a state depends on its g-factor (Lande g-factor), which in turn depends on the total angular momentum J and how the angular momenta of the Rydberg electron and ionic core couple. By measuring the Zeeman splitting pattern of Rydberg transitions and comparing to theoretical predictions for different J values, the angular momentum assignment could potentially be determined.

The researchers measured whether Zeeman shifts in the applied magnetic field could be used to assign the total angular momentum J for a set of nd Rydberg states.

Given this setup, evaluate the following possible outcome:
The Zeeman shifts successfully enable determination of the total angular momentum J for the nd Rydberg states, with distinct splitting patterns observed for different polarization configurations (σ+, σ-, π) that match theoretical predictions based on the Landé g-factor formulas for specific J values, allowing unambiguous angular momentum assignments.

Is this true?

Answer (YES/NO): NO